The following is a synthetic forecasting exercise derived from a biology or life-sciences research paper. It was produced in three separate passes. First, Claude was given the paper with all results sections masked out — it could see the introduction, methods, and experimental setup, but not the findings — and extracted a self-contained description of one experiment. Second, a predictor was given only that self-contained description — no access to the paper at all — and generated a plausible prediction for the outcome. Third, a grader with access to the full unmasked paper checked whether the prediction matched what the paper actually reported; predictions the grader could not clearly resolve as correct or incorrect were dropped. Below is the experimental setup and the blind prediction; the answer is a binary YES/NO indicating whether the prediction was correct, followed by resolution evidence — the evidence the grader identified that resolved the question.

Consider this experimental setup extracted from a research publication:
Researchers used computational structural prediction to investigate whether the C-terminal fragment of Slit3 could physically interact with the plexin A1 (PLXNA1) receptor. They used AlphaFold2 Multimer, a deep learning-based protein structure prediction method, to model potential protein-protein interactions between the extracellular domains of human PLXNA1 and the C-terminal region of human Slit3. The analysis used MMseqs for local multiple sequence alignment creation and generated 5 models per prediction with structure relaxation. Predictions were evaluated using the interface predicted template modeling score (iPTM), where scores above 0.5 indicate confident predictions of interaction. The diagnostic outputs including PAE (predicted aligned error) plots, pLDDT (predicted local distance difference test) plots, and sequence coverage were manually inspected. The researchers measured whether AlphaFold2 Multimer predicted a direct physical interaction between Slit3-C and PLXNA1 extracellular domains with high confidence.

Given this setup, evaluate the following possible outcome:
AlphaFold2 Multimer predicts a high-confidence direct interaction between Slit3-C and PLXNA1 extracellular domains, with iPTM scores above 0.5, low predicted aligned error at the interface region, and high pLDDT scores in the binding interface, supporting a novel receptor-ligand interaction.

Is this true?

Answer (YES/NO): YES